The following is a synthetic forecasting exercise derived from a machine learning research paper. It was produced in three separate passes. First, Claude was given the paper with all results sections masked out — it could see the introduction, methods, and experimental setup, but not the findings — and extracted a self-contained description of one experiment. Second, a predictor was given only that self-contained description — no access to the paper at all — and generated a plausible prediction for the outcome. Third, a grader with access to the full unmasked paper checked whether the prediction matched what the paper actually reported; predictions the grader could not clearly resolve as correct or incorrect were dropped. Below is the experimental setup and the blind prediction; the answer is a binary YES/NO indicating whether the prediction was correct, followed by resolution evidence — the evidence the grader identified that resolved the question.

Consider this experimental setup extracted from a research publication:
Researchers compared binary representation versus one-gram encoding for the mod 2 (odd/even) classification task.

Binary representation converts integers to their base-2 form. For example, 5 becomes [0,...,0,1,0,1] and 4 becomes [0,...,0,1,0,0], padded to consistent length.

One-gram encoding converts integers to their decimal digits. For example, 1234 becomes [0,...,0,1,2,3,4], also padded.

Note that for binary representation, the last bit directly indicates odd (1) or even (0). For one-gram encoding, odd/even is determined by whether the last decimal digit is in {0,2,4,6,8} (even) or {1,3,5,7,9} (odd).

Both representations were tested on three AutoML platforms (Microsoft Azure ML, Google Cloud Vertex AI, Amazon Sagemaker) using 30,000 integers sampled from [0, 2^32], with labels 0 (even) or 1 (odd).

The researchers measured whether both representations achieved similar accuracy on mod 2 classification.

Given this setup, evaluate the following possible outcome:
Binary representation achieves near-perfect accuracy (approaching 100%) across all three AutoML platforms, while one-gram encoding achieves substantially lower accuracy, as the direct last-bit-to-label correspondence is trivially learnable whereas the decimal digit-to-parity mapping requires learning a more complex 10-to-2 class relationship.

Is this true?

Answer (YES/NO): NO